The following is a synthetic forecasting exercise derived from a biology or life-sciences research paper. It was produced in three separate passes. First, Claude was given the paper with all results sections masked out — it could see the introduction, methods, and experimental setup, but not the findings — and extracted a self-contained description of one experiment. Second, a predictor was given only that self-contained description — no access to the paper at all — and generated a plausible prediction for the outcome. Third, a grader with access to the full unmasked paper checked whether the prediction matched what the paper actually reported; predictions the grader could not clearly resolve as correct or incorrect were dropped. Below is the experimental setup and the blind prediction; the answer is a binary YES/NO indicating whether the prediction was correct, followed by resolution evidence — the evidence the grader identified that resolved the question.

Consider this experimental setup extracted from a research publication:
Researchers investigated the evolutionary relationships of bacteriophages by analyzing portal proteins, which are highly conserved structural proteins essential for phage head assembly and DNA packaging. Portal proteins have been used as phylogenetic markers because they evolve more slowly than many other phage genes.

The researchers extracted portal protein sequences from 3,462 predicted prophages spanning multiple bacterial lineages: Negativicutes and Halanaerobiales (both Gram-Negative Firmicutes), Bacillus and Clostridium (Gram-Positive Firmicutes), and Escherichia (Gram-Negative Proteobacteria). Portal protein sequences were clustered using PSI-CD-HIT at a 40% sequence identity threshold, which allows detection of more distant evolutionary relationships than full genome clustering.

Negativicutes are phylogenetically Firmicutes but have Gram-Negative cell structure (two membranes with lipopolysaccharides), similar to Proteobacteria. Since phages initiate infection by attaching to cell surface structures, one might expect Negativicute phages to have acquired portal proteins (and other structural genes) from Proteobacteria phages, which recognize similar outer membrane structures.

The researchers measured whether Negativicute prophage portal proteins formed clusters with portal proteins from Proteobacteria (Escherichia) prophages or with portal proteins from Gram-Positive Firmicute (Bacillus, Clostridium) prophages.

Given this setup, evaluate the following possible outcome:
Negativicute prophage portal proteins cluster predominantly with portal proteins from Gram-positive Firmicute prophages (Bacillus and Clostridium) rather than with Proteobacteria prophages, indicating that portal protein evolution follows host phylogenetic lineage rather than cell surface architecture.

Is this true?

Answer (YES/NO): YES